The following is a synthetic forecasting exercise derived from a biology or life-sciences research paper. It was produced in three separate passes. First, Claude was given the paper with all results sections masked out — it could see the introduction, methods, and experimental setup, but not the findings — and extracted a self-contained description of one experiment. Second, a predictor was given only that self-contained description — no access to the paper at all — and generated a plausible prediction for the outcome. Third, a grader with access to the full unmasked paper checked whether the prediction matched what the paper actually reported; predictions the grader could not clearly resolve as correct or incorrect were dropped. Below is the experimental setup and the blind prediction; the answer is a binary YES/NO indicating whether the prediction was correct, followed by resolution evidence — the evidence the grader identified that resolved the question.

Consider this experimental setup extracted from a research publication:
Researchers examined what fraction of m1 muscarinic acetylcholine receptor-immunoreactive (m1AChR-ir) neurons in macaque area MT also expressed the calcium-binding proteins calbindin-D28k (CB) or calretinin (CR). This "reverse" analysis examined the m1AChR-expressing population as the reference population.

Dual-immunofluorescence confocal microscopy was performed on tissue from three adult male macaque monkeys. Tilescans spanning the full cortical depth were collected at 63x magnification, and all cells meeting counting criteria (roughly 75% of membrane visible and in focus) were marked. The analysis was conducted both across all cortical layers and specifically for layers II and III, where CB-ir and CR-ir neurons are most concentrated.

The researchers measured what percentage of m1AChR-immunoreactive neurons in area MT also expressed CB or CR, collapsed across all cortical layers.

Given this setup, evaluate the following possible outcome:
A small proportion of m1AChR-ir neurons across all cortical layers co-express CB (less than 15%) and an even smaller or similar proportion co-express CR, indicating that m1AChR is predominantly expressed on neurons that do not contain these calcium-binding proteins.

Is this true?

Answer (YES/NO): YES